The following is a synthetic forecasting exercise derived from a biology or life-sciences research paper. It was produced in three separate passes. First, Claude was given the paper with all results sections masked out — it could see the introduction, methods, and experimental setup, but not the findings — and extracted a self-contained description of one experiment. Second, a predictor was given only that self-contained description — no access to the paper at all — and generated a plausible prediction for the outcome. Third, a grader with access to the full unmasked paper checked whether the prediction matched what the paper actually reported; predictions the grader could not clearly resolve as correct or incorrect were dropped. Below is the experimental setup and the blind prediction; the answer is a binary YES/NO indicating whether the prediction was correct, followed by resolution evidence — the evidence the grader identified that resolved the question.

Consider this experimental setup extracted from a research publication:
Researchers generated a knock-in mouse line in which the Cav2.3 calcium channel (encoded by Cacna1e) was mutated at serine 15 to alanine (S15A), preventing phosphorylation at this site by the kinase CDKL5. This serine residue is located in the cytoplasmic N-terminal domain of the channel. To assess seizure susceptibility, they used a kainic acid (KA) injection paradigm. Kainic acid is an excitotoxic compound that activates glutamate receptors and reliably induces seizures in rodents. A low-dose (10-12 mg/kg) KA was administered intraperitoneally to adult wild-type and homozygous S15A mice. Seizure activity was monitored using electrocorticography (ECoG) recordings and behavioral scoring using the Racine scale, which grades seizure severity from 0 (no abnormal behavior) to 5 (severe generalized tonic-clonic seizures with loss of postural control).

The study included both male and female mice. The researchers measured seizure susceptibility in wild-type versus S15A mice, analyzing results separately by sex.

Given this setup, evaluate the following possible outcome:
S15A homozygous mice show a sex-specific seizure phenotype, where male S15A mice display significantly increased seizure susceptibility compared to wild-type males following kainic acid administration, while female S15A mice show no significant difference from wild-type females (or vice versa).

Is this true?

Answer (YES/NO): YES